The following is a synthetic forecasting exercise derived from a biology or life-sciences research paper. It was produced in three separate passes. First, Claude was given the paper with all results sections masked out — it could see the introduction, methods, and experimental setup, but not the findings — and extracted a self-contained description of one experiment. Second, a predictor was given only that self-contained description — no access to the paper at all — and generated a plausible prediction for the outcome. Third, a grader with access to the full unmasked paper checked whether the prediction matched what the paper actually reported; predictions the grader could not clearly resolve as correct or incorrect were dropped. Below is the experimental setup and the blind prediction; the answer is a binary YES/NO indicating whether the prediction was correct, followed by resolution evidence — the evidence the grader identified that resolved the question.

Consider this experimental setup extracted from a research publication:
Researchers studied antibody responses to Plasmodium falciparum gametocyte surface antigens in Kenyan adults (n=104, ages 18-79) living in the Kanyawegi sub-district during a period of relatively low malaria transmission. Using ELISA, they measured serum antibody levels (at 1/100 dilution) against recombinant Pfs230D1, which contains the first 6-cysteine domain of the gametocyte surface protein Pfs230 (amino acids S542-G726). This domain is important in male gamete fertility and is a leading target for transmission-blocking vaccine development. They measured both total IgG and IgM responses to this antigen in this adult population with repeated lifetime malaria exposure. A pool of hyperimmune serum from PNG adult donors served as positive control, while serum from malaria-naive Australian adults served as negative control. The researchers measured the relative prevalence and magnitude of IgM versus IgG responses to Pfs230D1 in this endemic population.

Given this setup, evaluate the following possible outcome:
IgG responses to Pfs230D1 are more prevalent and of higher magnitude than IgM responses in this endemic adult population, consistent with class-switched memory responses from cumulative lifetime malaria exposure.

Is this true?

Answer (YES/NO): NO